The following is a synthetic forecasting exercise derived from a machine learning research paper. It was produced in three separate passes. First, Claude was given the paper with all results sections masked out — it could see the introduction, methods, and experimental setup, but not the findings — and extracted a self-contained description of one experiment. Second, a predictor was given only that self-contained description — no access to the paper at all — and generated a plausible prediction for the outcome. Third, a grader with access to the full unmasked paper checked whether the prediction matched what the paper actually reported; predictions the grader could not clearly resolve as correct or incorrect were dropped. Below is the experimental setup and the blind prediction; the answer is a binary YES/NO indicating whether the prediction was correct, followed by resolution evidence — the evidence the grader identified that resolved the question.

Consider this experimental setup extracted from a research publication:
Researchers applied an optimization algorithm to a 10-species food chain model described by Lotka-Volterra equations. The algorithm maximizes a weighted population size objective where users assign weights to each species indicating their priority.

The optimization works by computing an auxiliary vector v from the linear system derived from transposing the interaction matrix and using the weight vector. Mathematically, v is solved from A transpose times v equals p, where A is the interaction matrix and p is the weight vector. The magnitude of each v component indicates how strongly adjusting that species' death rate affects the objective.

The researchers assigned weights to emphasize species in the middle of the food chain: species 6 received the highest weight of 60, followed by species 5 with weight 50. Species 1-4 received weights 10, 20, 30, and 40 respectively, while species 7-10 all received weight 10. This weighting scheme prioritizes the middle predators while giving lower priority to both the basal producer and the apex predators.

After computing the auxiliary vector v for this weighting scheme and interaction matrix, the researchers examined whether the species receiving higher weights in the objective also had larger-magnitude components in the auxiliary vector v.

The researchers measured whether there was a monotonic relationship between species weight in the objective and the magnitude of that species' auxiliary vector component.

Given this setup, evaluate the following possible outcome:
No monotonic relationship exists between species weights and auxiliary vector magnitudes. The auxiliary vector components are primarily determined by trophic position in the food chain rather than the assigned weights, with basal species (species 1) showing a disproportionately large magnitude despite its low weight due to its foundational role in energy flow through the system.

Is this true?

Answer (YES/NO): YES